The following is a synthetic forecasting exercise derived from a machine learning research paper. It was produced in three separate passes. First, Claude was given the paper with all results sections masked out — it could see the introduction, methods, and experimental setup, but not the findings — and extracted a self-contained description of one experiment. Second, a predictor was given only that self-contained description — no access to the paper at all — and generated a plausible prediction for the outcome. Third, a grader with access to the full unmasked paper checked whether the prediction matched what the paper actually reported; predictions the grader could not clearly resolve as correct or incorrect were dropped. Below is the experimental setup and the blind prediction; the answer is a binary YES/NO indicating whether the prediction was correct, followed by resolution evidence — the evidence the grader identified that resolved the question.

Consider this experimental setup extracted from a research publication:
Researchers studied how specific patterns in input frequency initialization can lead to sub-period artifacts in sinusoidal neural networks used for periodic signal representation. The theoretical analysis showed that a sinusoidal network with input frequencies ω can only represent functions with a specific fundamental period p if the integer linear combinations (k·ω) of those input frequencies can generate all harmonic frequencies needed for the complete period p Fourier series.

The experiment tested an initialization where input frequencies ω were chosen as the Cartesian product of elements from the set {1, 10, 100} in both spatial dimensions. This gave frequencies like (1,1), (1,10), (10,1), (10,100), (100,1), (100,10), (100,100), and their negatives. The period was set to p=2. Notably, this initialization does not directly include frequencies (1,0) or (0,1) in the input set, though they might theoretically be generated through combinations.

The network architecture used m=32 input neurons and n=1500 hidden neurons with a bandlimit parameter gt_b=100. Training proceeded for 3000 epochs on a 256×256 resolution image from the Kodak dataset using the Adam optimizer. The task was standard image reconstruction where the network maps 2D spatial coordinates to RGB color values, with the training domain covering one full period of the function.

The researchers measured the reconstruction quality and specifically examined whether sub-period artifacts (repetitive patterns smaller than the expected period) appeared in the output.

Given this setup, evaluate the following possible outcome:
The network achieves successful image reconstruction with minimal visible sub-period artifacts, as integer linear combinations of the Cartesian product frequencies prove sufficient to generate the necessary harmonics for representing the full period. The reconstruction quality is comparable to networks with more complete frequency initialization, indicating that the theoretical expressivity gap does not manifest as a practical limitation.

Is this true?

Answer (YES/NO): NO